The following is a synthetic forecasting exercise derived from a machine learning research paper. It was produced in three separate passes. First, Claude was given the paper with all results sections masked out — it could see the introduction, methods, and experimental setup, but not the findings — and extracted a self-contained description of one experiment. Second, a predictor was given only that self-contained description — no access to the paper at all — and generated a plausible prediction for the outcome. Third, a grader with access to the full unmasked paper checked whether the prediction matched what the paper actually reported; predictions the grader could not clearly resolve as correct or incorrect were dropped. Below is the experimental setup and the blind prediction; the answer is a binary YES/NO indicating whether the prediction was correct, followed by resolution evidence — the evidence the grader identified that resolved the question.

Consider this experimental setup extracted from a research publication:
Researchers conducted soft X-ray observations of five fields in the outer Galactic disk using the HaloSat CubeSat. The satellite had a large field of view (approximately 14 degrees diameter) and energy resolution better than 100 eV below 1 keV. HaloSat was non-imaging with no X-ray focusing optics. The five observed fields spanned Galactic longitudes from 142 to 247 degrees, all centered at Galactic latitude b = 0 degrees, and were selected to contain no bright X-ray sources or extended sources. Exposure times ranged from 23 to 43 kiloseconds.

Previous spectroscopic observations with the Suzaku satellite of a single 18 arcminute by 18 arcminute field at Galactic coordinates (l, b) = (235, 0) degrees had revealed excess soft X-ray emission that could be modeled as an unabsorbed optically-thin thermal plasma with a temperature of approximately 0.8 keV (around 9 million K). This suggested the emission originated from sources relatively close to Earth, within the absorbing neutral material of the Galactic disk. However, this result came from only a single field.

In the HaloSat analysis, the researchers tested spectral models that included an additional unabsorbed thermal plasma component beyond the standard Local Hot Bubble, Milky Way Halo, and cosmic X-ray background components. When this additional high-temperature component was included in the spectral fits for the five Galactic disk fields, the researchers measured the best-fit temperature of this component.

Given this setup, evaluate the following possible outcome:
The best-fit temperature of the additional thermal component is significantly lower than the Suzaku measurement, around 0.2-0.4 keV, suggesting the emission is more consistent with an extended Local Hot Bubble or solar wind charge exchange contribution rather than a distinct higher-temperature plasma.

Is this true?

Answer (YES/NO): NO